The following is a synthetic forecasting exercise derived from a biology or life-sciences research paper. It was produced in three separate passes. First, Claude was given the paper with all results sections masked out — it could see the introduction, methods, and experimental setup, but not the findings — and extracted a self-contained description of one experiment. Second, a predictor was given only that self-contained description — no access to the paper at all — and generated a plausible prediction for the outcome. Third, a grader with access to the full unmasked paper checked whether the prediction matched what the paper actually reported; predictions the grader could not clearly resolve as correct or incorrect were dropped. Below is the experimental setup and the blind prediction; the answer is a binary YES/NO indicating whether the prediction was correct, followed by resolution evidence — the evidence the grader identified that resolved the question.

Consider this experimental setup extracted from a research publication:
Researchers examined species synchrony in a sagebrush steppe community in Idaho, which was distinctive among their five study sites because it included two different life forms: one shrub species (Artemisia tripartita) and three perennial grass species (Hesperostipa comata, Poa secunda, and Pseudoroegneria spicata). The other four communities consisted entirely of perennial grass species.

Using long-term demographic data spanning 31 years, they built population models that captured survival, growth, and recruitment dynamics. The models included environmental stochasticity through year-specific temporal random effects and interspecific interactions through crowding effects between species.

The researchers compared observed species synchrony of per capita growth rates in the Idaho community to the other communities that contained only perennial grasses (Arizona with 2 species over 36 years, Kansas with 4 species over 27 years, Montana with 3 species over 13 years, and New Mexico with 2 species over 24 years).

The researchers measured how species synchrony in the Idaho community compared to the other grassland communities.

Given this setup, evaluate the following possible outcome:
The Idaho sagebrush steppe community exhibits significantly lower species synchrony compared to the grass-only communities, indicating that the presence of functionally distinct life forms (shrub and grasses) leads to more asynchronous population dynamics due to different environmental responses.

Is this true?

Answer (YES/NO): NO